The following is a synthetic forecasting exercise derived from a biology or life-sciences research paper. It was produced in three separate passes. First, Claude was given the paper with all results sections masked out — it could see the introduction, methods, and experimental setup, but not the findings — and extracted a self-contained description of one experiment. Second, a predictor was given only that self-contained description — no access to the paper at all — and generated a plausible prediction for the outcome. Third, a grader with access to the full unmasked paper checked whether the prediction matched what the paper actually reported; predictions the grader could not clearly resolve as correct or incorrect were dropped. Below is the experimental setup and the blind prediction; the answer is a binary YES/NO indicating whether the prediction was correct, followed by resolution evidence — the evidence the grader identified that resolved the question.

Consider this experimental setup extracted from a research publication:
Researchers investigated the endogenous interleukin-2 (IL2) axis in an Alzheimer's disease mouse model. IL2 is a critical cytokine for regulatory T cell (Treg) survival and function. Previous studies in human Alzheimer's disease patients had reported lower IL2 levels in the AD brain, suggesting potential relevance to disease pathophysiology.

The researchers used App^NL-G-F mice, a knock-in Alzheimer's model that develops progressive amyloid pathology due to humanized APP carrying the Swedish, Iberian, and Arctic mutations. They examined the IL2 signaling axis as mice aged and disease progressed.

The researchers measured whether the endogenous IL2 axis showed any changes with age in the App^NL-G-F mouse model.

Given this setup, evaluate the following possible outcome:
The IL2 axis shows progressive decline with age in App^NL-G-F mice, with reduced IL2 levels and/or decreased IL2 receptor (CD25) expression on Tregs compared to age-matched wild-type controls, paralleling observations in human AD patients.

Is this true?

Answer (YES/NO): NO